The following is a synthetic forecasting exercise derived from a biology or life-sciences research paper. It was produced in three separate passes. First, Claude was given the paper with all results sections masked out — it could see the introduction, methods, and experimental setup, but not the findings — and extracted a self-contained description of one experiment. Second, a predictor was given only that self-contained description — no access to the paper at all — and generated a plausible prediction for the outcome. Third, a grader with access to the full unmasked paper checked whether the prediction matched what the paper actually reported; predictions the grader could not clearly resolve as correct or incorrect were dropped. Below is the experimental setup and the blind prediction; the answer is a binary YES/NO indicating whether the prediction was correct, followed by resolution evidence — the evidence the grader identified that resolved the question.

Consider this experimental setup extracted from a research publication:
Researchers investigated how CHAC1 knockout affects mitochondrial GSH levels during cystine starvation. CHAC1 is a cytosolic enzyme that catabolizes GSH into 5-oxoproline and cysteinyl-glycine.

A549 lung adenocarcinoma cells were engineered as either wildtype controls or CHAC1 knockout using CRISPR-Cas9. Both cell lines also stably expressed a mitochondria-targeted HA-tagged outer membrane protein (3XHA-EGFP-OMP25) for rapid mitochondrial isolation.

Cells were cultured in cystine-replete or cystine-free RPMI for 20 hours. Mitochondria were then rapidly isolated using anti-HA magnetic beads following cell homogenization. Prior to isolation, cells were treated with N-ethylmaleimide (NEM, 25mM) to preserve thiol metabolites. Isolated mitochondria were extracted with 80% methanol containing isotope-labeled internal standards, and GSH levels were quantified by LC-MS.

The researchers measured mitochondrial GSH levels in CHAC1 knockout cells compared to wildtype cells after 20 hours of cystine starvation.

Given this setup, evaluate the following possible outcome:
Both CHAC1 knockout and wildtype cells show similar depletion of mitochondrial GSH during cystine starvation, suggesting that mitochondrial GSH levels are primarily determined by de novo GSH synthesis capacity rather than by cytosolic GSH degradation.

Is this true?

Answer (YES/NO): NO